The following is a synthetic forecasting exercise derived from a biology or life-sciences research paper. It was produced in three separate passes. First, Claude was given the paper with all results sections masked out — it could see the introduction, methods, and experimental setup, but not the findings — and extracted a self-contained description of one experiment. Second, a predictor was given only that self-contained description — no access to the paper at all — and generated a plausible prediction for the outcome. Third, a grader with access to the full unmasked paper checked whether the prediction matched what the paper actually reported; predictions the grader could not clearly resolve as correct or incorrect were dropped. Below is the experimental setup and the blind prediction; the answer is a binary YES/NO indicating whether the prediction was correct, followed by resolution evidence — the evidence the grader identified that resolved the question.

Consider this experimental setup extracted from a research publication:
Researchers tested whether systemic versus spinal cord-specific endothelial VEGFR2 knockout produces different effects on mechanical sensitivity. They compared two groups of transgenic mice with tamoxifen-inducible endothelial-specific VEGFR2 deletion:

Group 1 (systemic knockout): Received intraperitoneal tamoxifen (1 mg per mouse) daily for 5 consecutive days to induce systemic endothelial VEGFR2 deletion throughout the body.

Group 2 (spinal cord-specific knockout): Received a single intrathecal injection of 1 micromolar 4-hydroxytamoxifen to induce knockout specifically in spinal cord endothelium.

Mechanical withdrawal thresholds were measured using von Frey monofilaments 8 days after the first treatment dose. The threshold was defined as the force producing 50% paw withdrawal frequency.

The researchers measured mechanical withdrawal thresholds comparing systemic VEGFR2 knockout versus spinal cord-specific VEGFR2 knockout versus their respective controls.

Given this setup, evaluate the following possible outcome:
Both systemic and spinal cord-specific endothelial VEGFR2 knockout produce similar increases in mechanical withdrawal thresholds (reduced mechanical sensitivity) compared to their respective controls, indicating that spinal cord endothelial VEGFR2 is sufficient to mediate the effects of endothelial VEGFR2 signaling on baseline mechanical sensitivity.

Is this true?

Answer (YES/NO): NO